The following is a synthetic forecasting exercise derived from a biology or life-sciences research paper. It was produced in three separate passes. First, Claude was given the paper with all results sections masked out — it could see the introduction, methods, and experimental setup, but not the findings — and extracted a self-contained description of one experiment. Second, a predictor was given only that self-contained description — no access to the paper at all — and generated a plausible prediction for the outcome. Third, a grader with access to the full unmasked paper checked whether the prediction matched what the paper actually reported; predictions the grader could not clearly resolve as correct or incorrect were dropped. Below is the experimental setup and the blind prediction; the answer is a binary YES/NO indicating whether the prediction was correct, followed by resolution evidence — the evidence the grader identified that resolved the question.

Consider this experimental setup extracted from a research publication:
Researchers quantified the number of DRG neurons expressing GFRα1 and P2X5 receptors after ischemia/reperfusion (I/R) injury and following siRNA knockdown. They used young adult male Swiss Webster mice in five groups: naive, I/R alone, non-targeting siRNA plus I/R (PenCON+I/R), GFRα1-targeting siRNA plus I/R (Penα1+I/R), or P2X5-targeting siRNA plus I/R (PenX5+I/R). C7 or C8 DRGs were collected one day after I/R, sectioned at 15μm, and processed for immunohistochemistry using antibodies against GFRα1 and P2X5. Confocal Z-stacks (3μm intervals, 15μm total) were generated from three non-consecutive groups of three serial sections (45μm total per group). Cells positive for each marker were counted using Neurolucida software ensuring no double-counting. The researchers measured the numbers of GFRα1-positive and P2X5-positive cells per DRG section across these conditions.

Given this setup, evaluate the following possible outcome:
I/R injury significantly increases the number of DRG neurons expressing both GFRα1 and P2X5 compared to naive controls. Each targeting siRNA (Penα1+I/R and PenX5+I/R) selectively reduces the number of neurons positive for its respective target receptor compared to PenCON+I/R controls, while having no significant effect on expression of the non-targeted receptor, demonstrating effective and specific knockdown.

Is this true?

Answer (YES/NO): NO